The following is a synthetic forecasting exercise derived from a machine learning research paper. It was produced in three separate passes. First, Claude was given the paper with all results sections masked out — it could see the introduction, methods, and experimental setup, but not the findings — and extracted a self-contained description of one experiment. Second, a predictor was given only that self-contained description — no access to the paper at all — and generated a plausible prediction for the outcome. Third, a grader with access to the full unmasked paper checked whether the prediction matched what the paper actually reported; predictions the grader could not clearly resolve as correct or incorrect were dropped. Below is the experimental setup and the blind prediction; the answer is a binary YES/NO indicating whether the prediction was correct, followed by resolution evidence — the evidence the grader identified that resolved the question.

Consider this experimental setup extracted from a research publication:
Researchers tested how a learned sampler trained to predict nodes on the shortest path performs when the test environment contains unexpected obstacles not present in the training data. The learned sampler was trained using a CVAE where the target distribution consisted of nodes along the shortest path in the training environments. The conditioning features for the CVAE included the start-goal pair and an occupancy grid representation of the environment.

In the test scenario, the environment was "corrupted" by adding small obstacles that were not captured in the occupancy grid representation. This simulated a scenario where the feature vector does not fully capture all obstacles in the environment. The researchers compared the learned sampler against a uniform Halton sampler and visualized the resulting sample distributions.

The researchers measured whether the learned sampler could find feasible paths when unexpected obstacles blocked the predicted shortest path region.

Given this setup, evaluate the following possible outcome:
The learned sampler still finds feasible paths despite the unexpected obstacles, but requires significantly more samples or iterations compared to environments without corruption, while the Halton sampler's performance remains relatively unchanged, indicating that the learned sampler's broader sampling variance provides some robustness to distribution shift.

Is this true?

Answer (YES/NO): NO